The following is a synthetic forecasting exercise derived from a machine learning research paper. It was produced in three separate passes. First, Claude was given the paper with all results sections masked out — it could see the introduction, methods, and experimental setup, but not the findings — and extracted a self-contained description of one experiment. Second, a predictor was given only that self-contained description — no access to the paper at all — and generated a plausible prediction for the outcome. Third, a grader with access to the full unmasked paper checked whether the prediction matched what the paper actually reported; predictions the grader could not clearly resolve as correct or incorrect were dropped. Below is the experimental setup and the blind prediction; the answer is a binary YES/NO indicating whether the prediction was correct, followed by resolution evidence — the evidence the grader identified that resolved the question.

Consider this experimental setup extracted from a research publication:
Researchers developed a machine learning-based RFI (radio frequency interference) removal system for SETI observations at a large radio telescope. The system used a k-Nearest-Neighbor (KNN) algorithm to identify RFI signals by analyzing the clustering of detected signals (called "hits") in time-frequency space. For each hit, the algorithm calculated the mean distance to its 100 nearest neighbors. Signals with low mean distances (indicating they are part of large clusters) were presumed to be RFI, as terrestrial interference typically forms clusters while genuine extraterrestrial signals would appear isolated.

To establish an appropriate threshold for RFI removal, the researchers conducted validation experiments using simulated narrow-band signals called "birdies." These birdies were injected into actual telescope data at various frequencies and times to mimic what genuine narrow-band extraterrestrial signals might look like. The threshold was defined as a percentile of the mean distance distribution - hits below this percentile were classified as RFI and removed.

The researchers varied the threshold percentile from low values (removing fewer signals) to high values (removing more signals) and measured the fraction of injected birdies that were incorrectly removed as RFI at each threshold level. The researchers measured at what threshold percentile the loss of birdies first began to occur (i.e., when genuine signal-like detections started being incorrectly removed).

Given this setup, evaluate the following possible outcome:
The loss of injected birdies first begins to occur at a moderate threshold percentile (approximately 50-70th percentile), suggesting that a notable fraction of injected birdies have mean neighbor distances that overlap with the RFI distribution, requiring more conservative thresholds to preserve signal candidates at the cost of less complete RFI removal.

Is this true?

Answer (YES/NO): NO